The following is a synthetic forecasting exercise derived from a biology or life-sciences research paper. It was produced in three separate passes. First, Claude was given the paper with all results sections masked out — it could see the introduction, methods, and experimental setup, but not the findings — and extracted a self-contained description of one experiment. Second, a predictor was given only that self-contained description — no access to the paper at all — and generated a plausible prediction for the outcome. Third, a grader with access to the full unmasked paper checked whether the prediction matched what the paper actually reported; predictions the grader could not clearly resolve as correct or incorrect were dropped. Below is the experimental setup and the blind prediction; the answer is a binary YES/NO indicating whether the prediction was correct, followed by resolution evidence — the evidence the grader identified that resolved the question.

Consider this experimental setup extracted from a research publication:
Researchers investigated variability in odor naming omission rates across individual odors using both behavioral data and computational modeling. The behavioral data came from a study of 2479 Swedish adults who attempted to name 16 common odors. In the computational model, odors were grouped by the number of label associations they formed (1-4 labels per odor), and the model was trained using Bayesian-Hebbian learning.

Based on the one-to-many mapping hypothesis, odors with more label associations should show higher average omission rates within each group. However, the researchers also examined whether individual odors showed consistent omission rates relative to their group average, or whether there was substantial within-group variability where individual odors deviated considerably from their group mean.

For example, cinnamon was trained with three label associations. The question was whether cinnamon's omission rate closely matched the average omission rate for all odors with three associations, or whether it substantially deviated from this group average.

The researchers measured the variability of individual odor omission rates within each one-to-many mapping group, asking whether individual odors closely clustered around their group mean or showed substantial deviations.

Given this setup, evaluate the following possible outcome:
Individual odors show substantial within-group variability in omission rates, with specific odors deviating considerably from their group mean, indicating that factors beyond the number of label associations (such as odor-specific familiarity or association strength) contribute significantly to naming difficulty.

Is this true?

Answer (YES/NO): YES